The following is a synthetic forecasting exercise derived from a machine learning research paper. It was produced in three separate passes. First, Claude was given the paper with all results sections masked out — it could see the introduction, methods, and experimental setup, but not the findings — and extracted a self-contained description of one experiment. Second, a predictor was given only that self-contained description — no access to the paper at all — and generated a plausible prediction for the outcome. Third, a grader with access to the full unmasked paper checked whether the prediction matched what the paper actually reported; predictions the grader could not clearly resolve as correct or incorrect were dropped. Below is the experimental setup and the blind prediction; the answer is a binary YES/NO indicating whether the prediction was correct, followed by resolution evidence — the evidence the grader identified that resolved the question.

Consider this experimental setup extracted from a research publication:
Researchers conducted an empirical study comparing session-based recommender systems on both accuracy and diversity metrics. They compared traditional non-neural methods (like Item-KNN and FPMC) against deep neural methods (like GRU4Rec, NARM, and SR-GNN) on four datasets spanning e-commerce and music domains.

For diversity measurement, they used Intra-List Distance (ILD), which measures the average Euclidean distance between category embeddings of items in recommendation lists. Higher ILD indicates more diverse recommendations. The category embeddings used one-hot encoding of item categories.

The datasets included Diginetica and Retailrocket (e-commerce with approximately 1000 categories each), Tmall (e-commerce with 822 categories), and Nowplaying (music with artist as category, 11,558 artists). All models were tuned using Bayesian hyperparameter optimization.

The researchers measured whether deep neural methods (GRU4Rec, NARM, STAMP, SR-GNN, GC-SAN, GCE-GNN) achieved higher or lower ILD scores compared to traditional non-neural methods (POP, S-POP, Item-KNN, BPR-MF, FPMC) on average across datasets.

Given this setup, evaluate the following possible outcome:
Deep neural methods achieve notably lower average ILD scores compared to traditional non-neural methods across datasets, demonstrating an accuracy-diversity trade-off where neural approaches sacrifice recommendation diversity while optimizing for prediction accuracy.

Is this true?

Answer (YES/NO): NO